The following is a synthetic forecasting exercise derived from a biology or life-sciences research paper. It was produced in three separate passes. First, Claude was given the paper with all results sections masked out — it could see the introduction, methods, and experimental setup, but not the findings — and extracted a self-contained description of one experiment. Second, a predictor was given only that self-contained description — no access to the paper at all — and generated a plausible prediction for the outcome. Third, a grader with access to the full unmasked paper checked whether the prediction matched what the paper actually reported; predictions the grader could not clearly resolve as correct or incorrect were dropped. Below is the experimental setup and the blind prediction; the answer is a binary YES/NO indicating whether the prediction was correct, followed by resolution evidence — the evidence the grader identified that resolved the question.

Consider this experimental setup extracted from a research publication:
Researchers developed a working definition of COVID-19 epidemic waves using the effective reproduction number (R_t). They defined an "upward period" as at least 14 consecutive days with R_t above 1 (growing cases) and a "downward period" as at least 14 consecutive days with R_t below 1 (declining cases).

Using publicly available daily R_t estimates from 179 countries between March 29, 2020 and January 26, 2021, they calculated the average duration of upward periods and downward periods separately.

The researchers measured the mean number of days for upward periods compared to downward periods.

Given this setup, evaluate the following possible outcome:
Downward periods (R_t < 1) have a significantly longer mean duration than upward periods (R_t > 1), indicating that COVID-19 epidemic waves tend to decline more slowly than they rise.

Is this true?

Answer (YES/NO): NO